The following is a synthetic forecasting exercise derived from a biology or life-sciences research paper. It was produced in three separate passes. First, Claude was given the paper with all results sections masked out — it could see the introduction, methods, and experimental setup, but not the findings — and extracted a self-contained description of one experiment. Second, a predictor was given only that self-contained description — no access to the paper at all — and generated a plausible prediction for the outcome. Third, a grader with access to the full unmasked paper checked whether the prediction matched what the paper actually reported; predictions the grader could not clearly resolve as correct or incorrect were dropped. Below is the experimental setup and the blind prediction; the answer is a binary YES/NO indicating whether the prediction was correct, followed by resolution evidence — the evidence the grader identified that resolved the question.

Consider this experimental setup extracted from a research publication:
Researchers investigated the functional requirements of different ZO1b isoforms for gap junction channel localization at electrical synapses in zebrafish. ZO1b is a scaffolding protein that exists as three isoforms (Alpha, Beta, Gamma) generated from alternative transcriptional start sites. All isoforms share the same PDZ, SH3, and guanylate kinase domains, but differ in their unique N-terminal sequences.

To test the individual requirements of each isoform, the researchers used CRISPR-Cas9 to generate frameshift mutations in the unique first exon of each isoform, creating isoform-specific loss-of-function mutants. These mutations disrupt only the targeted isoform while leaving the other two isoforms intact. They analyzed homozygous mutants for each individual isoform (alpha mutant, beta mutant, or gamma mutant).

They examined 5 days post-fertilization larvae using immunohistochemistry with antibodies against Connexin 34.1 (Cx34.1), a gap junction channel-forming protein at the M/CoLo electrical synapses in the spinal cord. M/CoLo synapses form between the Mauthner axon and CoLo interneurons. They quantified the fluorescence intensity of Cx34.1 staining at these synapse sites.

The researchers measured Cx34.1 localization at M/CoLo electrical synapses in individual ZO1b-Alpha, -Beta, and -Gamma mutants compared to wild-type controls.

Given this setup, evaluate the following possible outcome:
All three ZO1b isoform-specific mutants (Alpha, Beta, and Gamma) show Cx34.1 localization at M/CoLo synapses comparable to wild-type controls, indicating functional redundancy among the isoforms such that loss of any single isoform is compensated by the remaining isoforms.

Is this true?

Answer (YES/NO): NO